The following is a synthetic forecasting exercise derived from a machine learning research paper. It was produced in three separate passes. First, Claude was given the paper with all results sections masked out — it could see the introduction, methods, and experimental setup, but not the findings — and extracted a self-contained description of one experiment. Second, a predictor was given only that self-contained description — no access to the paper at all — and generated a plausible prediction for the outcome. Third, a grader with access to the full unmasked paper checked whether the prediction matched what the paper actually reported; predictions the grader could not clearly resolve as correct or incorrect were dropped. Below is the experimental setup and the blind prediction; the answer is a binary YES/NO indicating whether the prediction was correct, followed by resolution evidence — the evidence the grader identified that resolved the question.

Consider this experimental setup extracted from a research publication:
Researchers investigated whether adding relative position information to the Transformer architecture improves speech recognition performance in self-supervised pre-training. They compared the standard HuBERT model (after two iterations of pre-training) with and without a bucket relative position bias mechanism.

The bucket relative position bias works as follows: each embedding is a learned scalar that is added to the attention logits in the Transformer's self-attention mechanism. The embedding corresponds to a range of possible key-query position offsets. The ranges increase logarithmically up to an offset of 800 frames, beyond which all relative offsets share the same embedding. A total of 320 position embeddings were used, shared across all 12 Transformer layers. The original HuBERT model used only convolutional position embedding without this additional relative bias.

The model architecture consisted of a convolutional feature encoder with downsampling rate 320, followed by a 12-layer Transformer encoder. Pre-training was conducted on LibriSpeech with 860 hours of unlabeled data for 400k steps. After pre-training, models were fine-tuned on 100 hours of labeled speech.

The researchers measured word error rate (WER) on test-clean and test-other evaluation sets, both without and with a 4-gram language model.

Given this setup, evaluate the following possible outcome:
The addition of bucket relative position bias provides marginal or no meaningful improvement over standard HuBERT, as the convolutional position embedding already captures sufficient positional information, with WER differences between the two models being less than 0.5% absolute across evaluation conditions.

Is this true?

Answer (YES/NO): NO